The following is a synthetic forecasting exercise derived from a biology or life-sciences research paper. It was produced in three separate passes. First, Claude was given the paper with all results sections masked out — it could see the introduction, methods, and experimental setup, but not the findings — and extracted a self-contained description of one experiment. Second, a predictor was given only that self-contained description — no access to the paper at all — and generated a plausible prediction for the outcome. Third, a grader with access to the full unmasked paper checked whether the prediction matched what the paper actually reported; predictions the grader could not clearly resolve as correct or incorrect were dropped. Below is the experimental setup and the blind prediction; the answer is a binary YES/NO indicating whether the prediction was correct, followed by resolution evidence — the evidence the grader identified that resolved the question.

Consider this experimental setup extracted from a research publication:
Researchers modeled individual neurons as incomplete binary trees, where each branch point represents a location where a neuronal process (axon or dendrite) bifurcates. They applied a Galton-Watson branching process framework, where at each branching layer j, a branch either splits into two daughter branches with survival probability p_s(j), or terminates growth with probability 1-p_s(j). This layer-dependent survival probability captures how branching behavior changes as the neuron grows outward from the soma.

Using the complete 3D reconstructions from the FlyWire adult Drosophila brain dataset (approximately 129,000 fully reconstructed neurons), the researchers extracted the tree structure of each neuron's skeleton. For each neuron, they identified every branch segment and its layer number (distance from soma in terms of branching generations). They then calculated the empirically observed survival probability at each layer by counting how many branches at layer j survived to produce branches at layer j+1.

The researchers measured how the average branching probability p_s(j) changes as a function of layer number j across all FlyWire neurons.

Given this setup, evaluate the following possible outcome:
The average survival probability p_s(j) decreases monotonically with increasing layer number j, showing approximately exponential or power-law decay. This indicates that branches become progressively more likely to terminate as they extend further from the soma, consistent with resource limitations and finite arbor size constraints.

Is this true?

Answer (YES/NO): NO